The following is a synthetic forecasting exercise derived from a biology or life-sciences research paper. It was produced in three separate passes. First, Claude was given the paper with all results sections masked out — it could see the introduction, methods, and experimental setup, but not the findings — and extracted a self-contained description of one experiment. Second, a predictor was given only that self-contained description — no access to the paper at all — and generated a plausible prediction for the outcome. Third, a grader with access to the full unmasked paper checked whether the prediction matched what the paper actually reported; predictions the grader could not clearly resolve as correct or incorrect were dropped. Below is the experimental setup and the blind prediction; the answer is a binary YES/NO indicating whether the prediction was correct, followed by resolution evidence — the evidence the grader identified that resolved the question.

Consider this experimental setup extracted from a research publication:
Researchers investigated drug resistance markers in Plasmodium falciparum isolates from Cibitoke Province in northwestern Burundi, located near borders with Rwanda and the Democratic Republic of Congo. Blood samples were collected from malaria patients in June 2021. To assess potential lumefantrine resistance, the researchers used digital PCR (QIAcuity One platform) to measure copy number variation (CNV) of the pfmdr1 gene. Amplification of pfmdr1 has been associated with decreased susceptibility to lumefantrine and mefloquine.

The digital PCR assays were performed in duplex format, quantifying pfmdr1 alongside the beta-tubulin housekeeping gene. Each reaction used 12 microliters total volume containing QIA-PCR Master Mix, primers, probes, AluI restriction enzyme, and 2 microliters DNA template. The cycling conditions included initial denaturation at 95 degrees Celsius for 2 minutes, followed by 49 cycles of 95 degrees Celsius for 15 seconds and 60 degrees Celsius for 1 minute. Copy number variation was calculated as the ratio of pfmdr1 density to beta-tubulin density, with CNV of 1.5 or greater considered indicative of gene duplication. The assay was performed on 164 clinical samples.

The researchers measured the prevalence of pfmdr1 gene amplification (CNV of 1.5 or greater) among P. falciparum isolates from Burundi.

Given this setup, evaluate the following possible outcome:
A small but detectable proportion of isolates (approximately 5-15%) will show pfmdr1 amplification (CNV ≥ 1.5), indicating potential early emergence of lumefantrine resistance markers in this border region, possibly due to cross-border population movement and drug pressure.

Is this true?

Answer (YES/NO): NO